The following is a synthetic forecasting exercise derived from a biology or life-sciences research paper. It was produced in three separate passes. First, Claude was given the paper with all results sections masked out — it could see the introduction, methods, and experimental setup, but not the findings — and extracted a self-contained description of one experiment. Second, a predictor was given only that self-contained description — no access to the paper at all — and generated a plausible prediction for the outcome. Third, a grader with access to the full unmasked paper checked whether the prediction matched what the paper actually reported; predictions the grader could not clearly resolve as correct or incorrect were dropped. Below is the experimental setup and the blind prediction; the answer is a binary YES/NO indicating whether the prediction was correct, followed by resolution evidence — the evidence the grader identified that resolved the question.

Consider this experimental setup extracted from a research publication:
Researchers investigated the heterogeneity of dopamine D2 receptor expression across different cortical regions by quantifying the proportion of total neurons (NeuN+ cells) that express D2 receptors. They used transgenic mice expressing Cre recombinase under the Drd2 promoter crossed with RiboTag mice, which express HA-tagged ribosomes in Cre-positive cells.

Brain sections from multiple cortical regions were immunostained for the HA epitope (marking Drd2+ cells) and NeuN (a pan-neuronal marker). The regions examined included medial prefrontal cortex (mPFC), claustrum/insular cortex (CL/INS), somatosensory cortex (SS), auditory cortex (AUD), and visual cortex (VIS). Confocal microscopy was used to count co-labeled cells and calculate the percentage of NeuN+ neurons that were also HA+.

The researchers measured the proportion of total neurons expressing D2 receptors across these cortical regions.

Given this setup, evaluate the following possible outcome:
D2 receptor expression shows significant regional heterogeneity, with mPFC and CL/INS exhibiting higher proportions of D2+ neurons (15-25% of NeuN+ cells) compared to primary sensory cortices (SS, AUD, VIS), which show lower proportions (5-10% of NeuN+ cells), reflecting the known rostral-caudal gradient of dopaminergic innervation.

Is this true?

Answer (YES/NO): NO